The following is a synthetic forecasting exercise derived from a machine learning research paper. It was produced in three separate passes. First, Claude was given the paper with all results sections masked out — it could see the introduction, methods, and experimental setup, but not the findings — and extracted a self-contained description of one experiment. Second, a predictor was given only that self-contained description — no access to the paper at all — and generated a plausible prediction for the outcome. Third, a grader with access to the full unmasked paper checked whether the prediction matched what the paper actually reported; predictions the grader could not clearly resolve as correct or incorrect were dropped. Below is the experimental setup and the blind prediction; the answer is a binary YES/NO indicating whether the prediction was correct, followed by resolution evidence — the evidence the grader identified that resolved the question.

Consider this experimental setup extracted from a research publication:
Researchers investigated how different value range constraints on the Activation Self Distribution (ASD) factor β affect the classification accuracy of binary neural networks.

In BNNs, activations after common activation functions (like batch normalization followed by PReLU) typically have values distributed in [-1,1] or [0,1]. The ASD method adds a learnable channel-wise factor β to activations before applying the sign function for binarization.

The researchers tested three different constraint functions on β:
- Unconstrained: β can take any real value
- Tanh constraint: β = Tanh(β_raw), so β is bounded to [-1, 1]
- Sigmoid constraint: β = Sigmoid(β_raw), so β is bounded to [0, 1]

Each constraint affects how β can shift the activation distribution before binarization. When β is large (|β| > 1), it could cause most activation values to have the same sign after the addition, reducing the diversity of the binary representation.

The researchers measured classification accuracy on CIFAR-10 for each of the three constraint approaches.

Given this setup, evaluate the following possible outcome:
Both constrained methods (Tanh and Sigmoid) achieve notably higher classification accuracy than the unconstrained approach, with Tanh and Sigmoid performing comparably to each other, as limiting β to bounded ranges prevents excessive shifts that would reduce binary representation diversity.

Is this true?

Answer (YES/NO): NO